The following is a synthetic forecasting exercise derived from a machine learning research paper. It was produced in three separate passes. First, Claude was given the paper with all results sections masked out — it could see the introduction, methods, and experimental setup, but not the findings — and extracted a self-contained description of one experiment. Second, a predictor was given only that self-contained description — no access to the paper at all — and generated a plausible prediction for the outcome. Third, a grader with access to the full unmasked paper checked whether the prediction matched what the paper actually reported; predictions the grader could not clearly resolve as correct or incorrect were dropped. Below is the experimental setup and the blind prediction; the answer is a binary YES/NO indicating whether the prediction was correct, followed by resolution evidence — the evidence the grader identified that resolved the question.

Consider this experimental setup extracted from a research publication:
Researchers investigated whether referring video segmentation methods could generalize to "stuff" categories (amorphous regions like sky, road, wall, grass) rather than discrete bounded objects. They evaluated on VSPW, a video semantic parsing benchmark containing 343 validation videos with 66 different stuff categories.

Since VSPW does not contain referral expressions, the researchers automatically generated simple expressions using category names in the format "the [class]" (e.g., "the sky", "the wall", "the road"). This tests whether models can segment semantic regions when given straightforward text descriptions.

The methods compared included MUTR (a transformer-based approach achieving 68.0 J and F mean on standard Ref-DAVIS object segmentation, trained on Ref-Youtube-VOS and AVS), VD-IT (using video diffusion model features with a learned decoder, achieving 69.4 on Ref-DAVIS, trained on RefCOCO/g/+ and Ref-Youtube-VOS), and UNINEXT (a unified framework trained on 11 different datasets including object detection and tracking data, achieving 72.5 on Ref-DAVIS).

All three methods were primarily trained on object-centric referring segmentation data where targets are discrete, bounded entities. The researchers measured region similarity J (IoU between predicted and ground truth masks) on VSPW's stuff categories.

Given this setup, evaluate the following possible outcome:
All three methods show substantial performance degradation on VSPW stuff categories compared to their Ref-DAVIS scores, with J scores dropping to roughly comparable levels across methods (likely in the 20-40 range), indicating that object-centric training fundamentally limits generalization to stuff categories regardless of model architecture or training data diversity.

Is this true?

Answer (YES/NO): NO